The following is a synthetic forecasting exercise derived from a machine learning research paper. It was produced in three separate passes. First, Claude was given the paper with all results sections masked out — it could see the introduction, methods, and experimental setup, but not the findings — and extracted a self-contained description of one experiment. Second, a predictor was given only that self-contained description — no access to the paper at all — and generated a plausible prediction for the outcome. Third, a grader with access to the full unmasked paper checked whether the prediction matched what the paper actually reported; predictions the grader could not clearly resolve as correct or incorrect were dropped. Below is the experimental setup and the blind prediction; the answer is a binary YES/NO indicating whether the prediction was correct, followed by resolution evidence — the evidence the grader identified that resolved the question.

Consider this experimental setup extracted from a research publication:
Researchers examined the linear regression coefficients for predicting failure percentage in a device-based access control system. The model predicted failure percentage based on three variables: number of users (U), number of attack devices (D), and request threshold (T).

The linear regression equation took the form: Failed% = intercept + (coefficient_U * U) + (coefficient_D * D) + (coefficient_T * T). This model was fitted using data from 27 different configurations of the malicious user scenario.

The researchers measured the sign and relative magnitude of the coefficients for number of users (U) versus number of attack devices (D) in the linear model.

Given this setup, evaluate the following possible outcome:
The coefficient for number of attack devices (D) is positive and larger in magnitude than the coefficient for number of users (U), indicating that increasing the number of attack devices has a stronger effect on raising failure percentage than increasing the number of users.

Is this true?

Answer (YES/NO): NO